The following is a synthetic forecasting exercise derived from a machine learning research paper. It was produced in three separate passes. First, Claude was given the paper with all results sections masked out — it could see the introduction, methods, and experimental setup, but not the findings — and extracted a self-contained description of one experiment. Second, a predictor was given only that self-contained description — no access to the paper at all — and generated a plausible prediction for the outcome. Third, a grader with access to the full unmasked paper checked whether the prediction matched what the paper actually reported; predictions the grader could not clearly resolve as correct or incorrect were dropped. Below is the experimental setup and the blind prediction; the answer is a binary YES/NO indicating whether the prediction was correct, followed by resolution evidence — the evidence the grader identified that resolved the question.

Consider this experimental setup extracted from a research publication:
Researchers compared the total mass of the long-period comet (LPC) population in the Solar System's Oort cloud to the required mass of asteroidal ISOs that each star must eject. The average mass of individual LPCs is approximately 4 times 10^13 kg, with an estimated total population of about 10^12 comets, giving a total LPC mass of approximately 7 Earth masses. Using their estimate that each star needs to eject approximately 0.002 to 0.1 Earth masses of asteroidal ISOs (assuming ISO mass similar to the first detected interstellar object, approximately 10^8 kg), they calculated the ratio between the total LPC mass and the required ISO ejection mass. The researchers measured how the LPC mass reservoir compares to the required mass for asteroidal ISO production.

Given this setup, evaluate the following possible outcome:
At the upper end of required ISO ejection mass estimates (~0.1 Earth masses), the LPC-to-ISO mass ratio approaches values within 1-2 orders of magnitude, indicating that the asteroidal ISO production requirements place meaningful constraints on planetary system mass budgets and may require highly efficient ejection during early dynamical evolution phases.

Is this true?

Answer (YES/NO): NO